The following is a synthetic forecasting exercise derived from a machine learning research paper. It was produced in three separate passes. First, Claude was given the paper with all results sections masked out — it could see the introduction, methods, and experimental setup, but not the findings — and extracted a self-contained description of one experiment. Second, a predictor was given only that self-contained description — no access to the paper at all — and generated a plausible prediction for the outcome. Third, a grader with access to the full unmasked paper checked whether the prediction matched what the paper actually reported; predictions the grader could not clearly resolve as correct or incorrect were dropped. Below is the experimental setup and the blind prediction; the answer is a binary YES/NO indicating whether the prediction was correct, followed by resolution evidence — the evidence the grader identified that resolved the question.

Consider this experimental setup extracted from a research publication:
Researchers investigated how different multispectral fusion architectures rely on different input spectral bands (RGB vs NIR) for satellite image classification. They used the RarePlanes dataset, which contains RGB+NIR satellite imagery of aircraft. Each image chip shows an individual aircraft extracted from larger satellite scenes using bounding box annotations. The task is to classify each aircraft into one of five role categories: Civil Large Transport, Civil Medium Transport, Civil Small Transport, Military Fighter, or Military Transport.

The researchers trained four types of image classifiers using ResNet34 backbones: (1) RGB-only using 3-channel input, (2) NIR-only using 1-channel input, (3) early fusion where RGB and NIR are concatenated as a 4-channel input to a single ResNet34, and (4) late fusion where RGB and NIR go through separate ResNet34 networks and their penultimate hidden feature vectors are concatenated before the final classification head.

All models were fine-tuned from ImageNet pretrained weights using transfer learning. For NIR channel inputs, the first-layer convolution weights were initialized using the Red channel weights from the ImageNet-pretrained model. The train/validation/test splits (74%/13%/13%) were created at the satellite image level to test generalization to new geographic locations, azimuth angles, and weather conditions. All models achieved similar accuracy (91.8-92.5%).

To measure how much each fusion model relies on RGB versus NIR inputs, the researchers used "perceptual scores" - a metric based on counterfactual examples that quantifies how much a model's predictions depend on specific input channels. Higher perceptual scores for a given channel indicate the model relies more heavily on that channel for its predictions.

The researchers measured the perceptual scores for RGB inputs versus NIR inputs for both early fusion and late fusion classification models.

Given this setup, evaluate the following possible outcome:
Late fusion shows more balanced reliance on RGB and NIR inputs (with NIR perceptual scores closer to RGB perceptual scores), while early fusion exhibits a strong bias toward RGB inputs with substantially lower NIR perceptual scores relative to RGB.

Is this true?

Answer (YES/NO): NO